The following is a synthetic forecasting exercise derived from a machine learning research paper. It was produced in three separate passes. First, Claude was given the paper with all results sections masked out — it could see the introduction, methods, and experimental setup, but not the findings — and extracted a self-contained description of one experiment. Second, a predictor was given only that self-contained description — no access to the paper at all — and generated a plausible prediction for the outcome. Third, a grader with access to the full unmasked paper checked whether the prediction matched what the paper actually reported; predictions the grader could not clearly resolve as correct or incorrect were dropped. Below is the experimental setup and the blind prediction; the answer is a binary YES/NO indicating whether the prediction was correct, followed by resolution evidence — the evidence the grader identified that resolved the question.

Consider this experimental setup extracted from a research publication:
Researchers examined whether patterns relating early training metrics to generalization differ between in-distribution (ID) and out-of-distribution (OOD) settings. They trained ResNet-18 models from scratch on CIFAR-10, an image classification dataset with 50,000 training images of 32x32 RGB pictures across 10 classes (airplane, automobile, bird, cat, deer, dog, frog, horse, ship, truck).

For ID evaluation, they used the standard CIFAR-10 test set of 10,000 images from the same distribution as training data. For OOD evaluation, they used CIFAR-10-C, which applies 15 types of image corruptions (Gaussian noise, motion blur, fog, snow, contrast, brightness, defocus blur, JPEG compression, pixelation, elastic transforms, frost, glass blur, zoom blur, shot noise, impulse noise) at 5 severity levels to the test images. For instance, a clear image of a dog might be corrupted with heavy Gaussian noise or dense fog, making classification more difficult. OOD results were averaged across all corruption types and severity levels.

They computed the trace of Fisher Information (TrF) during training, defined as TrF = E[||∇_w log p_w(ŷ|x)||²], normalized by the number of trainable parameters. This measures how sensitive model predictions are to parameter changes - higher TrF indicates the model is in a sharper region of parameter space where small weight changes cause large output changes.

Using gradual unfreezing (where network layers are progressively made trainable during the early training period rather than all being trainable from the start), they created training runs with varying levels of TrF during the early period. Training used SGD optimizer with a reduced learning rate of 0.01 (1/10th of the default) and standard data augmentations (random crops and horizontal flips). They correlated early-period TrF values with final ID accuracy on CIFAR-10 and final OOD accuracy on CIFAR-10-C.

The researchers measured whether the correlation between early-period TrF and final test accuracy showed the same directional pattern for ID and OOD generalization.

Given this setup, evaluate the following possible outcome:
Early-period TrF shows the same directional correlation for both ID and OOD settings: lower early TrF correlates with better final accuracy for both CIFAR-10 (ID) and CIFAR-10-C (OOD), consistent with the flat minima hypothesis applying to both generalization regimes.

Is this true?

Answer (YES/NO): NO